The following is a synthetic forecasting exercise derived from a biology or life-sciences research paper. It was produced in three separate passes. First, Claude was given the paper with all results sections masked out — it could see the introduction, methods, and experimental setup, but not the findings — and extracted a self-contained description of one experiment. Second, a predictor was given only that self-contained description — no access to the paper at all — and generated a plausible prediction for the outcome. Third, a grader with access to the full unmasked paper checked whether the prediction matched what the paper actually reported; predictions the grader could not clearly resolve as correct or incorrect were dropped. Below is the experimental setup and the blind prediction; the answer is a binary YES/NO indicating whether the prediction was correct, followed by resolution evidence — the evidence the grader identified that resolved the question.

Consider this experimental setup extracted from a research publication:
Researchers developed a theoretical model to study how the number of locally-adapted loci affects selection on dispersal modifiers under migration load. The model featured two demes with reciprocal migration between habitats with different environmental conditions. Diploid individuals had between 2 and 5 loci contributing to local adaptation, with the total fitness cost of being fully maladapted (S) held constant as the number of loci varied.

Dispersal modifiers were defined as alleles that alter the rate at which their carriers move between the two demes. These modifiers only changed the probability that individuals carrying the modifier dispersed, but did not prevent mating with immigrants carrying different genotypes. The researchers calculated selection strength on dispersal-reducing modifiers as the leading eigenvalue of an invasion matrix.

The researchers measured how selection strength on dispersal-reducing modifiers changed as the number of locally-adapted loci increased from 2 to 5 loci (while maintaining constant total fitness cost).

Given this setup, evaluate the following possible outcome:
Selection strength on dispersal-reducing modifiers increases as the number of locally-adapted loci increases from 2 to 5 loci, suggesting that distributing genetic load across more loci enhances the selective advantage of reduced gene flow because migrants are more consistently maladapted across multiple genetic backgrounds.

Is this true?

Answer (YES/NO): NO